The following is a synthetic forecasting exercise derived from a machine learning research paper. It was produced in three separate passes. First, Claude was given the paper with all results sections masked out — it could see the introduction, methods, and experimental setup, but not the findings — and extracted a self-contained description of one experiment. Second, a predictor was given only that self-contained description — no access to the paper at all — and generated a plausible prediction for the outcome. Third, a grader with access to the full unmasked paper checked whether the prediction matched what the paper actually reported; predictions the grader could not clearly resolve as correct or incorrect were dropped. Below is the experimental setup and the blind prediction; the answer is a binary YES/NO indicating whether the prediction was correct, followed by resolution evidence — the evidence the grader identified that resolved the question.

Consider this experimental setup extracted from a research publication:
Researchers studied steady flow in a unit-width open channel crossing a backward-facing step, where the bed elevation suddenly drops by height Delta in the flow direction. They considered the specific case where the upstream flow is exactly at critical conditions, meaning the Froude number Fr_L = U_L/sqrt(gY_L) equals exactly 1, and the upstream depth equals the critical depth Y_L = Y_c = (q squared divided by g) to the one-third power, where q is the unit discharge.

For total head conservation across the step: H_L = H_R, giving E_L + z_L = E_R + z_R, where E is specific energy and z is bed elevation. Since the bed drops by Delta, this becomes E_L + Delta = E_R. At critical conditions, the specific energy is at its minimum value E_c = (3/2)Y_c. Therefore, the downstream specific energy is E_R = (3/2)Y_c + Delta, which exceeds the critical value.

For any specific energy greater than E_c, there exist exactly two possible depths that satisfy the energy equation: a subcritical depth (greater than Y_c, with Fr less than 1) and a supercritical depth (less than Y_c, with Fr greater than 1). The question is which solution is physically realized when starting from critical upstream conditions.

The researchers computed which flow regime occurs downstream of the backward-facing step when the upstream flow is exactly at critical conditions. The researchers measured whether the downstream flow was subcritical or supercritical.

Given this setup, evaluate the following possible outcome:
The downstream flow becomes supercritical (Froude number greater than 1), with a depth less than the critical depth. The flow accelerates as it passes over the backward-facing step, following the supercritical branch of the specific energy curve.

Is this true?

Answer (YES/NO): YES